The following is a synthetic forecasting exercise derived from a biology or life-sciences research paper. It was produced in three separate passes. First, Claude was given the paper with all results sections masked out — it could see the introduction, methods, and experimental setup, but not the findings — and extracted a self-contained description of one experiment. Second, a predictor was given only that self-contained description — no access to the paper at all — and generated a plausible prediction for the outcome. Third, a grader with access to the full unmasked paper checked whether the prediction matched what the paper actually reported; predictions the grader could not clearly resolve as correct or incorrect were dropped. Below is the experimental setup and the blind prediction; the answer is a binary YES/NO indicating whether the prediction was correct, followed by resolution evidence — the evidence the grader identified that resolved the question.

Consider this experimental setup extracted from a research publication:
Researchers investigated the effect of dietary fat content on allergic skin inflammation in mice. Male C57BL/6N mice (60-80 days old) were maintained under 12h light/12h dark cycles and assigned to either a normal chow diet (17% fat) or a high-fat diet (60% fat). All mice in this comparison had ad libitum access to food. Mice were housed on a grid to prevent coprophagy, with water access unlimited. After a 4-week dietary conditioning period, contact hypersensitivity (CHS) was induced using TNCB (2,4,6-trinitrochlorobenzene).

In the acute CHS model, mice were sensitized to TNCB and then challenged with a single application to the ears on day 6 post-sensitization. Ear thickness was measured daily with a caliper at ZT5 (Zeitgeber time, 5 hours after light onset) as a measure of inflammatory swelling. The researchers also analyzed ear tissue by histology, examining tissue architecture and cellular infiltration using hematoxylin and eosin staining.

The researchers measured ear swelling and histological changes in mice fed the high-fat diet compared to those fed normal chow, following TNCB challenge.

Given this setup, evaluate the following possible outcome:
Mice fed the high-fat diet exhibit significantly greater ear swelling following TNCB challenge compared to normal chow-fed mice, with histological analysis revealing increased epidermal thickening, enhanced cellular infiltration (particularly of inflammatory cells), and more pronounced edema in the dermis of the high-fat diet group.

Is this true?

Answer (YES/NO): YES